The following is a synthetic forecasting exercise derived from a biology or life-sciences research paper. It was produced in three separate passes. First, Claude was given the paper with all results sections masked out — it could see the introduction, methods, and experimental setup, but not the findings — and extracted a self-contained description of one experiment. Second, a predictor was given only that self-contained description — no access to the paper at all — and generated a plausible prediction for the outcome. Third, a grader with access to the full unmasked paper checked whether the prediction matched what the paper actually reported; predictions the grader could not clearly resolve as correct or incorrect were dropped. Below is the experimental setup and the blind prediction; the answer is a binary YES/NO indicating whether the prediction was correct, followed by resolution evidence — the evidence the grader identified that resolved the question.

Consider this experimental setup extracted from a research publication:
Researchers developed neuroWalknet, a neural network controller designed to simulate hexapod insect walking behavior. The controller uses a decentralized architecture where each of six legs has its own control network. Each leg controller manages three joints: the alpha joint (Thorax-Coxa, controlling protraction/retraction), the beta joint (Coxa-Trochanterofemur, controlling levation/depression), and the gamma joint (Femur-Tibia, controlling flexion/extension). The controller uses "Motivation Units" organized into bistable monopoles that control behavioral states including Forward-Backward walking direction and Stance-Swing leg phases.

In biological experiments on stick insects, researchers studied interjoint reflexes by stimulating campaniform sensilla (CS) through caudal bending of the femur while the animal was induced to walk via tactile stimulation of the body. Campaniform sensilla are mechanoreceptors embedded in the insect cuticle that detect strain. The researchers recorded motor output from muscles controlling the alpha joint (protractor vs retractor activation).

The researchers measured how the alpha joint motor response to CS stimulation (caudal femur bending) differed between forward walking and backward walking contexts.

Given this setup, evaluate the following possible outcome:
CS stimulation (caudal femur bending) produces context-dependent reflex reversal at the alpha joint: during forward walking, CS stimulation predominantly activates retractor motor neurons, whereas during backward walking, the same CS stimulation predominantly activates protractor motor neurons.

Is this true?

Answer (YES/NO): YES